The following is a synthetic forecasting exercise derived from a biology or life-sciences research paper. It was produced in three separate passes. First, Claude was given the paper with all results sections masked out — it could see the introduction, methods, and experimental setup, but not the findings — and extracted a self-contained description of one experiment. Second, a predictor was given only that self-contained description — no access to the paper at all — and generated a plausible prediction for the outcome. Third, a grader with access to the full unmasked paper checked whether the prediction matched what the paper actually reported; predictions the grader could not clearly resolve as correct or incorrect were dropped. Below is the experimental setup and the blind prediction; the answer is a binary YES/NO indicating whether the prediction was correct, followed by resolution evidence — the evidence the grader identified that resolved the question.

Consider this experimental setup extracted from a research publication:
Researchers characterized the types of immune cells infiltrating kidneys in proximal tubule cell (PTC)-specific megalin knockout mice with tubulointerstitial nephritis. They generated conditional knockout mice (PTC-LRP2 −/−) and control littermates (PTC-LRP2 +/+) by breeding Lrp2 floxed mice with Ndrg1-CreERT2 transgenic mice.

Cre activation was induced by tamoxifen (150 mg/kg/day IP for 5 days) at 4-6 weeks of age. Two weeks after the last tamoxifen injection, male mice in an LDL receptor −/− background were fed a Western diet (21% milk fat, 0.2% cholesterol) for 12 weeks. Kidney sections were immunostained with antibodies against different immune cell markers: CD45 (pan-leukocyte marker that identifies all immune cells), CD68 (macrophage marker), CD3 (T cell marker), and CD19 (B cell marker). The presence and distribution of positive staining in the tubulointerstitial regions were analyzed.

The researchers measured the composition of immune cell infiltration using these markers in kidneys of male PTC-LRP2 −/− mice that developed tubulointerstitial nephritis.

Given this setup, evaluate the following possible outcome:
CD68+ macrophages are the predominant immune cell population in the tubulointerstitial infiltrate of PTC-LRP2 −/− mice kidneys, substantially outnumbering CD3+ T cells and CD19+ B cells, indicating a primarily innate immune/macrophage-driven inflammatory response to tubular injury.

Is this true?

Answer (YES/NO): YES